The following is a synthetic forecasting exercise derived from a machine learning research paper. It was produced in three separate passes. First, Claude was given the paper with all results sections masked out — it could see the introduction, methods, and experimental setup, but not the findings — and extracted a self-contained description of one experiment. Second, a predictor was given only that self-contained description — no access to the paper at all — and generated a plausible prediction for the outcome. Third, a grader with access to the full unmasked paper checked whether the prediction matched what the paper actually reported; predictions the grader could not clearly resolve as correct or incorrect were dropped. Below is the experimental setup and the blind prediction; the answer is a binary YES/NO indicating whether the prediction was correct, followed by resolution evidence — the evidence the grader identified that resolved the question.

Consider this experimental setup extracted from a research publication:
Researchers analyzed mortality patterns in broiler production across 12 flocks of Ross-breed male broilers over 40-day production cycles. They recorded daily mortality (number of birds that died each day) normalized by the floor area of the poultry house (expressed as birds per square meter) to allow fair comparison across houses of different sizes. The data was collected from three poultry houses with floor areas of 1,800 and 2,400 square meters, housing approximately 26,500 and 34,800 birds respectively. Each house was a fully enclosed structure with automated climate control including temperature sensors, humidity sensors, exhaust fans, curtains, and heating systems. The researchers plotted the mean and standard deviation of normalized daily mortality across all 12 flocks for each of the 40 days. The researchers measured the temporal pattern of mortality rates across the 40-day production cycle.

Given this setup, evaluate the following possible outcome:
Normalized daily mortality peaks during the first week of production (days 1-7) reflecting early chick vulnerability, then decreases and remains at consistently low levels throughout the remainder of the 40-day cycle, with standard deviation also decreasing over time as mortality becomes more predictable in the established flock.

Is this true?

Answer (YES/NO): NO